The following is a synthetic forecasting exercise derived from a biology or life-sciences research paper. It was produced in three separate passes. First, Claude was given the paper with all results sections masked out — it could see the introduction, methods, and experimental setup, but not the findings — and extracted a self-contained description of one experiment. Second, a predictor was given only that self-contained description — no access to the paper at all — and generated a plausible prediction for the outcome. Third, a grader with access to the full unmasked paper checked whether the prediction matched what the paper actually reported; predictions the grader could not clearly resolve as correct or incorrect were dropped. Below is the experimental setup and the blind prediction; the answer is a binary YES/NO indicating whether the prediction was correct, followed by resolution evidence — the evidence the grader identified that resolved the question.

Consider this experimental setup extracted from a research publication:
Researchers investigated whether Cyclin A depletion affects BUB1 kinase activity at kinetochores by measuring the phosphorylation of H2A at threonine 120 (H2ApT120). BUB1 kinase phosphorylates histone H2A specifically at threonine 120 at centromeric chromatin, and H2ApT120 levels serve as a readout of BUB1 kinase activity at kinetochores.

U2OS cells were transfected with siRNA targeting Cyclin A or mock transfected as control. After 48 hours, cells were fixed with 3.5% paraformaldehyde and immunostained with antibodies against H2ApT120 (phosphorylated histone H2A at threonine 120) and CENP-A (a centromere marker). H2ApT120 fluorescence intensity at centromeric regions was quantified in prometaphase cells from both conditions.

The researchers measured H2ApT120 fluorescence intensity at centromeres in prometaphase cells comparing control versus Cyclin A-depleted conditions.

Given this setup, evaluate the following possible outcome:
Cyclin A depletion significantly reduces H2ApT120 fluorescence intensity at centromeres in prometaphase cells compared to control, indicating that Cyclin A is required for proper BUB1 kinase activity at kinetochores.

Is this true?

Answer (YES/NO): YES